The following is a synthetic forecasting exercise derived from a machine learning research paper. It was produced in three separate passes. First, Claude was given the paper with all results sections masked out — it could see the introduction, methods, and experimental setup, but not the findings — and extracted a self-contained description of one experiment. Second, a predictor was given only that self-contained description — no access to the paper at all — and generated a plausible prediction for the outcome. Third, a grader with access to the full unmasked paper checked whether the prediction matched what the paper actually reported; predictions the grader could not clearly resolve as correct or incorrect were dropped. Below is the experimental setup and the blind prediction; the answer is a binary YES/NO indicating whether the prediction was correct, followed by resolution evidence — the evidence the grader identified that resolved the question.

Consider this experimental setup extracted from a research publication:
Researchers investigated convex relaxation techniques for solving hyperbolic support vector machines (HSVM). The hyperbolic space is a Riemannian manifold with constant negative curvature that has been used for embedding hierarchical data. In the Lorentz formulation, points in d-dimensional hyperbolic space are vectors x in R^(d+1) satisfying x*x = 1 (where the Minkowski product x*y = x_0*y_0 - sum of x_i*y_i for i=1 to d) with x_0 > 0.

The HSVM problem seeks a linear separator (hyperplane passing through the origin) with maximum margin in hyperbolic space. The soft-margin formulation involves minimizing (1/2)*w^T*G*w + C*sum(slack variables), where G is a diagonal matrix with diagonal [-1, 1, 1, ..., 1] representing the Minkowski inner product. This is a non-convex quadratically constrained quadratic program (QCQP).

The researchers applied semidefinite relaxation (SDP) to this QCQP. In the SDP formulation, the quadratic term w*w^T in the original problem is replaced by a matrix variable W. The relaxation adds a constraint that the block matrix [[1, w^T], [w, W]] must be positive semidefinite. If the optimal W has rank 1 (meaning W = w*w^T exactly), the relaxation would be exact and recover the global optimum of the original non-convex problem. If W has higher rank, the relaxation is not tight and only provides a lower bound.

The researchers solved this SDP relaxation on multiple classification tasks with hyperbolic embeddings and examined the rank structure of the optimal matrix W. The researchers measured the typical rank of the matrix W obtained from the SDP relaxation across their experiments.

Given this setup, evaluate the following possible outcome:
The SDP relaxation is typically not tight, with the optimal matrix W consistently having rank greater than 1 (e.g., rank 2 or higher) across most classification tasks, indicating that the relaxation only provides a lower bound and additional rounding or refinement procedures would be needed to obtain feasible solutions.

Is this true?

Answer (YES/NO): YES